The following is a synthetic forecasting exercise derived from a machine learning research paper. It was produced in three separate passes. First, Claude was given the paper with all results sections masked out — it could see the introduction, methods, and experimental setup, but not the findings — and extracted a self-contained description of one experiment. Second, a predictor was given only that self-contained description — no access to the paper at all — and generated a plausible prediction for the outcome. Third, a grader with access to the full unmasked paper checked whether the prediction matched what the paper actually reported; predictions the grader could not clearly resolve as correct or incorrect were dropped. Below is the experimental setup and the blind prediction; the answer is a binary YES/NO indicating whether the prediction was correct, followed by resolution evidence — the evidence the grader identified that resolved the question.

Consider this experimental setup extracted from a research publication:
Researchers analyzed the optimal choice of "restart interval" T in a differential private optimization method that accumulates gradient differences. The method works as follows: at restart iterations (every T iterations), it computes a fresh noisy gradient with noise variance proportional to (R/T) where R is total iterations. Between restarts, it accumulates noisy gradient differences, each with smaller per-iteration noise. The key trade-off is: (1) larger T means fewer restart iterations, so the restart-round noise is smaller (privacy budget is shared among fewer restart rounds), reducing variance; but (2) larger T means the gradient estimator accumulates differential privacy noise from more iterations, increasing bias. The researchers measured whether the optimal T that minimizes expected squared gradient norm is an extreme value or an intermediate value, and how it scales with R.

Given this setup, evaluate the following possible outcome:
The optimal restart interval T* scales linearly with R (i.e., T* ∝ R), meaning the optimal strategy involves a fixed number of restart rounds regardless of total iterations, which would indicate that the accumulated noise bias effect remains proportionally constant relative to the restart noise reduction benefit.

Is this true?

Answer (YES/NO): YES